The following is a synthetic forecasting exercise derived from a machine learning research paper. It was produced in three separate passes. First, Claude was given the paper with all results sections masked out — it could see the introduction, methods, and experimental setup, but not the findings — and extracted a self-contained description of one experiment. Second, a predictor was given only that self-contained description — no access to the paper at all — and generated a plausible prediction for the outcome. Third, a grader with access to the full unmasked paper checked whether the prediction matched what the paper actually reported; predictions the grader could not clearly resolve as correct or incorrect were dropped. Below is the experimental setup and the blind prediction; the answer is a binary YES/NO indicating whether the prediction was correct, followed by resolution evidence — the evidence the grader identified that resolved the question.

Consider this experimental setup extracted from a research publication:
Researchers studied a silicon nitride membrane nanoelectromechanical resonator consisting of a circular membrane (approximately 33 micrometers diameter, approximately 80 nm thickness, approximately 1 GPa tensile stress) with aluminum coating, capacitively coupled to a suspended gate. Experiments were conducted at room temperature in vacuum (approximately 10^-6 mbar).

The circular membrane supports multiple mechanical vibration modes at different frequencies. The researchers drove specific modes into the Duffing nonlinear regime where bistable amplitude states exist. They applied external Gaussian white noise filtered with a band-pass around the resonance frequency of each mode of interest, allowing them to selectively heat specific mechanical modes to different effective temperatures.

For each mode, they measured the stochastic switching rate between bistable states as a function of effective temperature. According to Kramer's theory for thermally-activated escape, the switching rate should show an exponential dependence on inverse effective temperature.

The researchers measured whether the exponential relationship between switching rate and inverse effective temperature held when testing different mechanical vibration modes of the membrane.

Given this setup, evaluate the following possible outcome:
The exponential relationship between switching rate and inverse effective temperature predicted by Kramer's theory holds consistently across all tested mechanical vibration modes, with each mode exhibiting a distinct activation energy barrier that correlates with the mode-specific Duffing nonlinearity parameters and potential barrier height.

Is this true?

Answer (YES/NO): NO